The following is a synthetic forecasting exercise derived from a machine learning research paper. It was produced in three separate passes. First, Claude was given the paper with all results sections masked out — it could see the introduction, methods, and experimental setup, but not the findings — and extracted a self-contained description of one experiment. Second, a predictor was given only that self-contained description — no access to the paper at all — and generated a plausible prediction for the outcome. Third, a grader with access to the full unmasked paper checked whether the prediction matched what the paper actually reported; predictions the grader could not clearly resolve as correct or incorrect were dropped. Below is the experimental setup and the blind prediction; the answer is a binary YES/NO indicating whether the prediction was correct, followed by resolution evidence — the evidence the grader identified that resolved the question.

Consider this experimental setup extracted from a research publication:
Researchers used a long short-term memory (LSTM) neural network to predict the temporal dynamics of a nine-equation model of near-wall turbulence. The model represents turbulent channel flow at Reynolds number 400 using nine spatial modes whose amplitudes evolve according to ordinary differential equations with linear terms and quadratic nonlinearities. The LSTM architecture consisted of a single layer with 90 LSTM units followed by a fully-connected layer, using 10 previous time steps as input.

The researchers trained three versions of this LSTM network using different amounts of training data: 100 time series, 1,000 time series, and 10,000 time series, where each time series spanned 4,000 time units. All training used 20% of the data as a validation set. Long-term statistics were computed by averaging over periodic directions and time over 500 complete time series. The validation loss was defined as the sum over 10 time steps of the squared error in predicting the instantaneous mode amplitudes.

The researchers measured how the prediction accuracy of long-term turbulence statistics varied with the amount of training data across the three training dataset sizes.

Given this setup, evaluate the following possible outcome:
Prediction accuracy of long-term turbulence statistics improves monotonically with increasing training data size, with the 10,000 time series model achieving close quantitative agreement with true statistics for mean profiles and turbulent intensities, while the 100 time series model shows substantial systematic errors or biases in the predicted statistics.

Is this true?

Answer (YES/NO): YES